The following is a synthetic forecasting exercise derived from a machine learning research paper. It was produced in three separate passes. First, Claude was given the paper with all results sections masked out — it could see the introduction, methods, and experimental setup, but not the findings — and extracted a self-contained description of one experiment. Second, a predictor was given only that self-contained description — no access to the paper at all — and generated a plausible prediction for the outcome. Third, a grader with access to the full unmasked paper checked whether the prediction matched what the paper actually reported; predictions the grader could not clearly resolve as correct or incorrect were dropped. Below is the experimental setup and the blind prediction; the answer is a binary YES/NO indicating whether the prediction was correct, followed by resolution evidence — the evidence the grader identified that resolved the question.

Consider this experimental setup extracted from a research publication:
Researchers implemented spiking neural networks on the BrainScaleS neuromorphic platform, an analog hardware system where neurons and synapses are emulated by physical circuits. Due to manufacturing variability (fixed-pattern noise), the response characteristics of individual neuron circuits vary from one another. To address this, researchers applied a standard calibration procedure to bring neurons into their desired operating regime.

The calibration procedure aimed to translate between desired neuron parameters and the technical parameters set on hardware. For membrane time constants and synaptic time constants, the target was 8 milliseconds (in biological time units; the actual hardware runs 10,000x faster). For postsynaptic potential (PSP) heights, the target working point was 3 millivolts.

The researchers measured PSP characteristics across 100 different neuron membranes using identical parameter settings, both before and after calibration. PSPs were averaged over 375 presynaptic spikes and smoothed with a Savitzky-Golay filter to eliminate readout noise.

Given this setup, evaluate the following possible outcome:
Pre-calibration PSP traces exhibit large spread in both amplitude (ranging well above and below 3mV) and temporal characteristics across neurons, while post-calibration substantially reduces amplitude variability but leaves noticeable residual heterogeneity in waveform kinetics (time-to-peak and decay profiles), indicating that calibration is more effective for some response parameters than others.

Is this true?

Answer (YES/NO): NO